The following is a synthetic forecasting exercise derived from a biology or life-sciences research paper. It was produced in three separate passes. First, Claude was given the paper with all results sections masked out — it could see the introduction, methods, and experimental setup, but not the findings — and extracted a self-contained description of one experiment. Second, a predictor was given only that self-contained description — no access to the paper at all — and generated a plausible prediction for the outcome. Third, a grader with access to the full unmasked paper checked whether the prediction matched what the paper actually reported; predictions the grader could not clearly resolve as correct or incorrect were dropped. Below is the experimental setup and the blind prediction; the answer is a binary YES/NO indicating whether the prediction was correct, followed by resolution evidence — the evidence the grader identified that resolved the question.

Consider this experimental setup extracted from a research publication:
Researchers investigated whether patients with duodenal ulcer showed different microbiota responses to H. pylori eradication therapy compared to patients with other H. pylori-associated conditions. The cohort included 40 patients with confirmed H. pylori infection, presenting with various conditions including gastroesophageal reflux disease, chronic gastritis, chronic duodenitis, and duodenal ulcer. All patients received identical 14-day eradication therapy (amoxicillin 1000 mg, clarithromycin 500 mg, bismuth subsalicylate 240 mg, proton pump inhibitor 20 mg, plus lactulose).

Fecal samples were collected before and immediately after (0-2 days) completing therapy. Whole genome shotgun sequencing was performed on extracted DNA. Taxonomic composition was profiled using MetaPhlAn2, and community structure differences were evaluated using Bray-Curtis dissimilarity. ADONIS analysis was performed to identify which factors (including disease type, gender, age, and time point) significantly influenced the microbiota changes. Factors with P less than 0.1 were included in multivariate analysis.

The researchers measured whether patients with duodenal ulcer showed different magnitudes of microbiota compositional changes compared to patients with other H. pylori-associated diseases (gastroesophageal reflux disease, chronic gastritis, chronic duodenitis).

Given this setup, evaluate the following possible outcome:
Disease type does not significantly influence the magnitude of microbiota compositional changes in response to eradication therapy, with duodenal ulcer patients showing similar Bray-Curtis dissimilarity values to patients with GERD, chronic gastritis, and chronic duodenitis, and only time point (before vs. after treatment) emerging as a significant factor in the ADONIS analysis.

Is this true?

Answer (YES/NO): NO